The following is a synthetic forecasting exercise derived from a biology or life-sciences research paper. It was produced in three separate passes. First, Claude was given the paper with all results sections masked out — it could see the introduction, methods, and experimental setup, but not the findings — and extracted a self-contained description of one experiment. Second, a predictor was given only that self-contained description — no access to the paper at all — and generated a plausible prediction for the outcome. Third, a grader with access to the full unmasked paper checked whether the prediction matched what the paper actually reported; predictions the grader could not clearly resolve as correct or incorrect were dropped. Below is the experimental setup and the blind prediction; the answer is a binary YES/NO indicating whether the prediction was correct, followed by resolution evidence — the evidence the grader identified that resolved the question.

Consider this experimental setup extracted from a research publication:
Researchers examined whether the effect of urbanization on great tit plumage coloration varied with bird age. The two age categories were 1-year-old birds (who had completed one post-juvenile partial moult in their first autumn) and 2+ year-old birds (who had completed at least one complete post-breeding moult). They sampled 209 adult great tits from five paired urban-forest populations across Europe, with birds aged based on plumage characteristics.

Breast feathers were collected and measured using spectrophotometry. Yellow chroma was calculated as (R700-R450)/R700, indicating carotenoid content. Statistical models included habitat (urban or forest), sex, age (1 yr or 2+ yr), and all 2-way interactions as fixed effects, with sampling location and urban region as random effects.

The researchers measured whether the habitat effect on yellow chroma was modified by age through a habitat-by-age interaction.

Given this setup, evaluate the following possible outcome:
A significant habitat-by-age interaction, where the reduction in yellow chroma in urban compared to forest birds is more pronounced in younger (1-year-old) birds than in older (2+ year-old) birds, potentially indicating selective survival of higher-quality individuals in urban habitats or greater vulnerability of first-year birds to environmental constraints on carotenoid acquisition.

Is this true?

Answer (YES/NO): YES